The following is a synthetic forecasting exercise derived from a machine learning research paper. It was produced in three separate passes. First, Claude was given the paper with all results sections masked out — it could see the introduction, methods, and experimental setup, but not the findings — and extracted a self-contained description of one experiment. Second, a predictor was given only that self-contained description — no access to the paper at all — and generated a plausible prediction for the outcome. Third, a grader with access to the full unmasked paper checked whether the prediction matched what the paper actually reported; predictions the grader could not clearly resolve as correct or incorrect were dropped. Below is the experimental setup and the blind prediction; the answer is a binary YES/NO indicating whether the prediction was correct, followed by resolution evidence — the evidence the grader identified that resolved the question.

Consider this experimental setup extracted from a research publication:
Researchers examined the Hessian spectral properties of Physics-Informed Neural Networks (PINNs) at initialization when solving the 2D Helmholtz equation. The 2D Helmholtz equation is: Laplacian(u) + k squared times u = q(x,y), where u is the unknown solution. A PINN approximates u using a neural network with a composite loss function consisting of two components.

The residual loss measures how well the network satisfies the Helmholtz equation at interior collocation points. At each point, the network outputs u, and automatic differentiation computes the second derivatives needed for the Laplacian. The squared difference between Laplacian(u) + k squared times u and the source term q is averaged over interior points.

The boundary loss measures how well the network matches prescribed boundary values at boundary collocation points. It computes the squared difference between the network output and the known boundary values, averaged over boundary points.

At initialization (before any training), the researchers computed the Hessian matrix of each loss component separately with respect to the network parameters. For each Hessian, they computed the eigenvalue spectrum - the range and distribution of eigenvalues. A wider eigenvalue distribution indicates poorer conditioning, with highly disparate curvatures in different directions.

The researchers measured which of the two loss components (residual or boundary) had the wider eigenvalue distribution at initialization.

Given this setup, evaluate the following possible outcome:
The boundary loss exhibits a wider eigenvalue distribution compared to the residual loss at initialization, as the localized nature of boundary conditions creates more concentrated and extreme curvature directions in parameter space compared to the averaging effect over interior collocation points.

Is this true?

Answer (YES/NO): YES